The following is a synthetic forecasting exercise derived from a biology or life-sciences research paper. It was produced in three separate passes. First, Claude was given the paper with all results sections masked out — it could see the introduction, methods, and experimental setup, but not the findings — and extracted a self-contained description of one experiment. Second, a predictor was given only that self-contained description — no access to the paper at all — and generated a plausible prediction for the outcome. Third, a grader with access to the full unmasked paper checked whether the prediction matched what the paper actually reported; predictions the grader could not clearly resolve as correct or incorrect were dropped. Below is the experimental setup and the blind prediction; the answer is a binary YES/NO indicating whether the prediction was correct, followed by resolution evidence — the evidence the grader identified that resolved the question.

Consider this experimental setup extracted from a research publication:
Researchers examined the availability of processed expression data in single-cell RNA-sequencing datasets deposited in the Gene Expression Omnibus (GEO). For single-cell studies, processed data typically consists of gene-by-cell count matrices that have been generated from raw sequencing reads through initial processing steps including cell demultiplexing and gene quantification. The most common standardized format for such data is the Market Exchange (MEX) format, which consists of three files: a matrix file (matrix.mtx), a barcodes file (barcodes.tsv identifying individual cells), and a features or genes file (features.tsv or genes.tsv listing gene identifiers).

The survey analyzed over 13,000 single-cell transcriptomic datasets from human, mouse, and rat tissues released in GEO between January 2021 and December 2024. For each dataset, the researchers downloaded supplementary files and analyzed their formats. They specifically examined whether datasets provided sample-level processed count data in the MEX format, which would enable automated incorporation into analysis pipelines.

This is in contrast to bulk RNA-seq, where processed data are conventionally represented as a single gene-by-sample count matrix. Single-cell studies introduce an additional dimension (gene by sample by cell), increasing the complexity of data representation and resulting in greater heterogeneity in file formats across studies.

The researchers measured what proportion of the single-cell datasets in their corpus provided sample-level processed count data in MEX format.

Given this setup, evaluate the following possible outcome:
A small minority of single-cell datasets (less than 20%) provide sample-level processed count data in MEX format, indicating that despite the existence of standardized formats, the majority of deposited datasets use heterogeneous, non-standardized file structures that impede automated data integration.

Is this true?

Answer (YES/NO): NO